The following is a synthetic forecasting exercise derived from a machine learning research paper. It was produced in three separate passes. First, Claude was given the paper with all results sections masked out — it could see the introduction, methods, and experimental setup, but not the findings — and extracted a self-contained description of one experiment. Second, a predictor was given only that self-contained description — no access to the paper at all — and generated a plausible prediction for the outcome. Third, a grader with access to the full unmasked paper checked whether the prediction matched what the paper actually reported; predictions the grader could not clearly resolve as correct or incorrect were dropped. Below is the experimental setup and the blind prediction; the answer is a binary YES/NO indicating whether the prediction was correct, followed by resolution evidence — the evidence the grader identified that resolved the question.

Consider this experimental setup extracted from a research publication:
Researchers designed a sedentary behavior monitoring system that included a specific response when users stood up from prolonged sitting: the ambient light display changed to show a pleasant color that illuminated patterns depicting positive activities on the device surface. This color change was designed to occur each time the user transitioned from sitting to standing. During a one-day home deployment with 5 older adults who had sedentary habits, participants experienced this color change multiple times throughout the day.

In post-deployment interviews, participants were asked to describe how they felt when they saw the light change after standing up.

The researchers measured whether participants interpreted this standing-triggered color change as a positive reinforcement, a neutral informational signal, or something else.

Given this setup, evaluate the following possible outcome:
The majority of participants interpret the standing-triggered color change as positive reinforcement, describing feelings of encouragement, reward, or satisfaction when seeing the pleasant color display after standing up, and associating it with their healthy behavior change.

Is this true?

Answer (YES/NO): NO